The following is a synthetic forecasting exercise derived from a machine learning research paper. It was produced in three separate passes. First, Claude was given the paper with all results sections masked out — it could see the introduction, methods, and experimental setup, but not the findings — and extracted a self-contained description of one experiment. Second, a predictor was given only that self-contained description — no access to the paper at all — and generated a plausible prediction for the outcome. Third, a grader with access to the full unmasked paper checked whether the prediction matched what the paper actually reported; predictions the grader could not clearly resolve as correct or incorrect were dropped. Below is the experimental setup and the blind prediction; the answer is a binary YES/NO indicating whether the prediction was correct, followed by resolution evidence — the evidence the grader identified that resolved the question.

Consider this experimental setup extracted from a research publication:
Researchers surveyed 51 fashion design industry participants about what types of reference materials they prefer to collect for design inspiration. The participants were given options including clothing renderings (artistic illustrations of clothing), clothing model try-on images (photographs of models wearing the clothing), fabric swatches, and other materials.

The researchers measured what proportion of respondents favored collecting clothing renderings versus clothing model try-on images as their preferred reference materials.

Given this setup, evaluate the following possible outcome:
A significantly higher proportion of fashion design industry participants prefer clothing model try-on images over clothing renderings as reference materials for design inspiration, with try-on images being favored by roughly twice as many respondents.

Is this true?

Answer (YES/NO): NO